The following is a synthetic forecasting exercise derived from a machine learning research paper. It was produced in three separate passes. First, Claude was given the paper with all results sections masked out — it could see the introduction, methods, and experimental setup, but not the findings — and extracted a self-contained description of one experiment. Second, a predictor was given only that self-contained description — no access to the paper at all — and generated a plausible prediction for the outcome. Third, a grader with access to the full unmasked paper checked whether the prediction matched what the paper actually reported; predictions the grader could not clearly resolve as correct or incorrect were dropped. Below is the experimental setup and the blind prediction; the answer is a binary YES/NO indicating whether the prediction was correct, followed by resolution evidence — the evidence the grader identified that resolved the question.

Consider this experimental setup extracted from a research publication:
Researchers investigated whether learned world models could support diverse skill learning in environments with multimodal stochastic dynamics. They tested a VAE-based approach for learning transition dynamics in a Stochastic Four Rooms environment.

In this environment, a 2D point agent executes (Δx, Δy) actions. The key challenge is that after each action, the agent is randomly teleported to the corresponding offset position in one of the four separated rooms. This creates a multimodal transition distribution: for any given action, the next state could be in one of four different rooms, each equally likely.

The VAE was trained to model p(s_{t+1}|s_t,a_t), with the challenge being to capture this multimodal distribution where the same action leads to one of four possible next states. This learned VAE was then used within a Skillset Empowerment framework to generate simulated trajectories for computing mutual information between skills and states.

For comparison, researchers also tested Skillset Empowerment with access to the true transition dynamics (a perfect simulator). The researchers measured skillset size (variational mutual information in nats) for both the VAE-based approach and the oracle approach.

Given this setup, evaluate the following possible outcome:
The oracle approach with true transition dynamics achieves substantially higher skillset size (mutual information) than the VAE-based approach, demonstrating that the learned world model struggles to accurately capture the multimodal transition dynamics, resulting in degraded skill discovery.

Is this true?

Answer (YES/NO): YES